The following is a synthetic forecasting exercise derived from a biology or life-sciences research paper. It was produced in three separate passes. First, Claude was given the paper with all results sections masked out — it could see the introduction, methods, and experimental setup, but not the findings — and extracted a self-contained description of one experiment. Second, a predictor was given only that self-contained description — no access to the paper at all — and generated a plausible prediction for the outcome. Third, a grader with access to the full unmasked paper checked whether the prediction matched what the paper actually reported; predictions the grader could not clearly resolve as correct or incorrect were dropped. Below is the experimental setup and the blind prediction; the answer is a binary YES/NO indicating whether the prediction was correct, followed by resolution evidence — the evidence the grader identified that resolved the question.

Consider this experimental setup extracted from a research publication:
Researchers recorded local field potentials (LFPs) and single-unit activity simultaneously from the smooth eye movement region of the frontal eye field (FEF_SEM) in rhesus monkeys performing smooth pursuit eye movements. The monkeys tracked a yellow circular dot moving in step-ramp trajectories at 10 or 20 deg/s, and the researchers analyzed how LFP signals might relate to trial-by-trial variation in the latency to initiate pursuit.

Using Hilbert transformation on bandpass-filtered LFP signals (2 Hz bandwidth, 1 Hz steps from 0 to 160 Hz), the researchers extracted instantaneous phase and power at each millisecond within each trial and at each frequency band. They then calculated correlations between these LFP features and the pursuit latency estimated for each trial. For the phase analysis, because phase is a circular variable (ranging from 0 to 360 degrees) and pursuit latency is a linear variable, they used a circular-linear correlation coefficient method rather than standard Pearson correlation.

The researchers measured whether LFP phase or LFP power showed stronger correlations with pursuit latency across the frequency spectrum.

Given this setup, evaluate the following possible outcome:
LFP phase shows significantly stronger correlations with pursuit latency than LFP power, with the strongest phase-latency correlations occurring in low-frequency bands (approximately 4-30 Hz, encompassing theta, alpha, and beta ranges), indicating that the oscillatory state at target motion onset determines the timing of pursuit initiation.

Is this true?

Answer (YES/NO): NO